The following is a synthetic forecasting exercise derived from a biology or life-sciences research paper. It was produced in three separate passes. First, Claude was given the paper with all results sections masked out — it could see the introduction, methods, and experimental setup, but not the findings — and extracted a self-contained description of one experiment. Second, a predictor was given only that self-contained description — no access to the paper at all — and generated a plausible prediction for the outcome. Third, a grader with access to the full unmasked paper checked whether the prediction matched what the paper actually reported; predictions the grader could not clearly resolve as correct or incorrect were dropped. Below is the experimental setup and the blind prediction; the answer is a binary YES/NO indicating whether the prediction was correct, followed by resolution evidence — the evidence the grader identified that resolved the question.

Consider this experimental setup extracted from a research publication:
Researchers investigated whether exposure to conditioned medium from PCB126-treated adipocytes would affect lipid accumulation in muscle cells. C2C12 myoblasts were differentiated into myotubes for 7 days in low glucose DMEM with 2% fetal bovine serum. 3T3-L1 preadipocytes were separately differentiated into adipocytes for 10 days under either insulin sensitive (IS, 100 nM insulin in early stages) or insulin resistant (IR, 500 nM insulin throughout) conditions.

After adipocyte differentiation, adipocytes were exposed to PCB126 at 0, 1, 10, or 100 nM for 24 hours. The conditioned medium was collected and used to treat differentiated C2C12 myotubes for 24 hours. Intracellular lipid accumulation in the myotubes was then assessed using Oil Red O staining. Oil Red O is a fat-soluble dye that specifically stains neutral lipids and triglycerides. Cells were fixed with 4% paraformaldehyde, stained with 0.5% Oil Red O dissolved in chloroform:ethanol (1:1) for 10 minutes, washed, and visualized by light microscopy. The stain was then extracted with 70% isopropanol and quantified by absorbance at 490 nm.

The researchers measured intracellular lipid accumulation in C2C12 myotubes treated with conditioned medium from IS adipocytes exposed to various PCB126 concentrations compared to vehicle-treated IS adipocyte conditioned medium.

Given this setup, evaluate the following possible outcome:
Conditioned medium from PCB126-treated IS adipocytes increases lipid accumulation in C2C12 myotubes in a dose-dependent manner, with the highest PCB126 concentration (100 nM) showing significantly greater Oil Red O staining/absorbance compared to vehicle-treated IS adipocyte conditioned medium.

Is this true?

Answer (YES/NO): NO